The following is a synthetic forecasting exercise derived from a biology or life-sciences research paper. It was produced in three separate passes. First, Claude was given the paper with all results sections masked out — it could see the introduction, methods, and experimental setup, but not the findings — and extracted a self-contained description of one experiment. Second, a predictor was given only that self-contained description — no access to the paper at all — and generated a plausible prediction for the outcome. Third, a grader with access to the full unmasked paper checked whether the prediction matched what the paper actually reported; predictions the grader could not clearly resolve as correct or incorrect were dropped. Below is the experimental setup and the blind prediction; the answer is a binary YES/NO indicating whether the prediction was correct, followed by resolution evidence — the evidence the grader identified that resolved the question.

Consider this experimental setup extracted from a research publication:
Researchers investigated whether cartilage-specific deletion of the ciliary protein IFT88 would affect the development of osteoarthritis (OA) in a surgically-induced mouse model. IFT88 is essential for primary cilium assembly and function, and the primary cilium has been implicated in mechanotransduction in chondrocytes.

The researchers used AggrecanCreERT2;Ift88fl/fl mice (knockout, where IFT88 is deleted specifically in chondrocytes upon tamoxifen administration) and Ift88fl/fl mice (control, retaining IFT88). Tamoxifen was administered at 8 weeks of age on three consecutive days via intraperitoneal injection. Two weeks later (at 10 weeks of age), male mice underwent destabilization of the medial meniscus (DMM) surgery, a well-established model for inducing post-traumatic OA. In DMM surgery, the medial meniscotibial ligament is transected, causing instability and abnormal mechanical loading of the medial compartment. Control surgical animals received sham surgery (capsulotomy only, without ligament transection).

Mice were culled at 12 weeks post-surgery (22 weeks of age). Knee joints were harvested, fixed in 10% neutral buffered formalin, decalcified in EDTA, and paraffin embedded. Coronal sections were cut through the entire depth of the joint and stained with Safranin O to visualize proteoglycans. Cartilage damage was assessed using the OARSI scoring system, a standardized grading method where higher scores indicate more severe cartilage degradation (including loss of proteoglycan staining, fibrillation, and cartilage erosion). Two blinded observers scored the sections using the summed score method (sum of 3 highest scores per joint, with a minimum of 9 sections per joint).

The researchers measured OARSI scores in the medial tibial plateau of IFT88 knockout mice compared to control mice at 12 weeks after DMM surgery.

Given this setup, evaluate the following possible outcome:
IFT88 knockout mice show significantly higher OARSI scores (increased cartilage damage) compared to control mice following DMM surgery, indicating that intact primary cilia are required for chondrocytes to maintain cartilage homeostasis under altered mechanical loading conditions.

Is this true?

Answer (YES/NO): YES